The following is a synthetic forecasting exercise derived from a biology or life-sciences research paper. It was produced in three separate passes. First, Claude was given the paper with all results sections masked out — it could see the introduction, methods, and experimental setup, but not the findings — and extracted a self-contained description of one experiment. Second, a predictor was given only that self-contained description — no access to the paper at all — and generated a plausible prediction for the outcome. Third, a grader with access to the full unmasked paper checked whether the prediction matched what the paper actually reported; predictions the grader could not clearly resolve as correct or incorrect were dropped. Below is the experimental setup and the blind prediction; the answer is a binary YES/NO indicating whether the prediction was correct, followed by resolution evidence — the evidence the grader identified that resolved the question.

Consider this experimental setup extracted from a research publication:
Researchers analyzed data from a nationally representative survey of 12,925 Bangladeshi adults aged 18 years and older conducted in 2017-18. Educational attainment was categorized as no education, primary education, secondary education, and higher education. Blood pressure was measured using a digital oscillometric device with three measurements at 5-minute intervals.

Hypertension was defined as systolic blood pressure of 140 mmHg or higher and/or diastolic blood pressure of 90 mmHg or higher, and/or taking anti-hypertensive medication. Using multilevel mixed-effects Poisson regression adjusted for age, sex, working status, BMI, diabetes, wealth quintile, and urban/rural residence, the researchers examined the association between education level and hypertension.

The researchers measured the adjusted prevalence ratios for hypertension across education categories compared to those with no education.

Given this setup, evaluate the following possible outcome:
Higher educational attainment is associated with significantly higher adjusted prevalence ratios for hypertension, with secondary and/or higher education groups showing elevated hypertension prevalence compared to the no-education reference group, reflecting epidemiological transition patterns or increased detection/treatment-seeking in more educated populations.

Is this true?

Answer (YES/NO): NO